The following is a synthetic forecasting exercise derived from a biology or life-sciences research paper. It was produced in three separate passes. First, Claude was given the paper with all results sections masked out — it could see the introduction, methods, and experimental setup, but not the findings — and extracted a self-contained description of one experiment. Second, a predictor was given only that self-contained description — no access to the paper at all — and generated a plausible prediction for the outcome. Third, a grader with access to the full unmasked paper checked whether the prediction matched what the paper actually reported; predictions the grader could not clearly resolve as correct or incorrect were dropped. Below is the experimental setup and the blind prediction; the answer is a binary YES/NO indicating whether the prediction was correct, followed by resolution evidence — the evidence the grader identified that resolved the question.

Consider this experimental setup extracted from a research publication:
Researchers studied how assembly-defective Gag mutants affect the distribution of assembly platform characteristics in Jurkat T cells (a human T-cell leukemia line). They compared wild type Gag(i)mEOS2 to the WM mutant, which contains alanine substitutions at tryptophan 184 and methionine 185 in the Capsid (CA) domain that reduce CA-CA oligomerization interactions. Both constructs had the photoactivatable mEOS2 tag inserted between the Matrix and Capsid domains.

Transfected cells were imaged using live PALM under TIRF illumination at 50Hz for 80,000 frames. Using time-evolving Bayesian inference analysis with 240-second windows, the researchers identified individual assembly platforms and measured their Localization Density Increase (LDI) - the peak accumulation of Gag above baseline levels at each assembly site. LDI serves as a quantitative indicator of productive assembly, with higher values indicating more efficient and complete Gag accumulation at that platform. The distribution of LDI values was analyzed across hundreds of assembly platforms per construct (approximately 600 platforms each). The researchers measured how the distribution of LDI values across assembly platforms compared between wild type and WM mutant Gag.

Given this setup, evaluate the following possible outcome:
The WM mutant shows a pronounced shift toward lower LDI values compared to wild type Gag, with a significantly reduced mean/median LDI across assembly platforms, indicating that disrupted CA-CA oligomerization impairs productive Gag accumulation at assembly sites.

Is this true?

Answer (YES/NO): NO